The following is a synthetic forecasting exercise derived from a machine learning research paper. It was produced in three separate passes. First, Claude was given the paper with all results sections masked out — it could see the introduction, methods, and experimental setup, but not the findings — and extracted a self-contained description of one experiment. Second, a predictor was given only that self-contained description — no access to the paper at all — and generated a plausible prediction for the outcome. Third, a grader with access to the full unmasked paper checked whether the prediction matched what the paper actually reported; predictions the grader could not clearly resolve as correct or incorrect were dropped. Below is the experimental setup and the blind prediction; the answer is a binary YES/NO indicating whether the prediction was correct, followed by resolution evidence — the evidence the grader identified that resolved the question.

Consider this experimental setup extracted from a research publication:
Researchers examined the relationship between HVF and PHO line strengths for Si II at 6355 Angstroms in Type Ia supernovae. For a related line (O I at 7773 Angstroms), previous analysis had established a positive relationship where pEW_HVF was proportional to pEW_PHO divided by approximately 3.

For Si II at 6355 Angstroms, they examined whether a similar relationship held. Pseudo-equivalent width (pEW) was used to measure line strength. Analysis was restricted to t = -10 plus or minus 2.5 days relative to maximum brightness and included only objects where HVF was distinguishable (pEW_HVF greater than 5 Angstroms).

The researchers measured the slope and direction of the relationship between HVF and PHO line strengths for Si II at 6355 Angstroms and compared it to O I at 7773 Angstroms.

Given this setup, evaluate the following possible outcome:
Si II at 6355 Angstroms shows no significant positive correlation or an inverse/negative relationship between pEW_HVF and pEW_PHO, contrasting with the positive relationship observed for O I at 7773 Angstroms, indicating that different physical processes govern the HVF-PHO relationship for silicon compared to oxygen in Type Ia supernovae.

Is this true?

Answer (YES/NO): NO